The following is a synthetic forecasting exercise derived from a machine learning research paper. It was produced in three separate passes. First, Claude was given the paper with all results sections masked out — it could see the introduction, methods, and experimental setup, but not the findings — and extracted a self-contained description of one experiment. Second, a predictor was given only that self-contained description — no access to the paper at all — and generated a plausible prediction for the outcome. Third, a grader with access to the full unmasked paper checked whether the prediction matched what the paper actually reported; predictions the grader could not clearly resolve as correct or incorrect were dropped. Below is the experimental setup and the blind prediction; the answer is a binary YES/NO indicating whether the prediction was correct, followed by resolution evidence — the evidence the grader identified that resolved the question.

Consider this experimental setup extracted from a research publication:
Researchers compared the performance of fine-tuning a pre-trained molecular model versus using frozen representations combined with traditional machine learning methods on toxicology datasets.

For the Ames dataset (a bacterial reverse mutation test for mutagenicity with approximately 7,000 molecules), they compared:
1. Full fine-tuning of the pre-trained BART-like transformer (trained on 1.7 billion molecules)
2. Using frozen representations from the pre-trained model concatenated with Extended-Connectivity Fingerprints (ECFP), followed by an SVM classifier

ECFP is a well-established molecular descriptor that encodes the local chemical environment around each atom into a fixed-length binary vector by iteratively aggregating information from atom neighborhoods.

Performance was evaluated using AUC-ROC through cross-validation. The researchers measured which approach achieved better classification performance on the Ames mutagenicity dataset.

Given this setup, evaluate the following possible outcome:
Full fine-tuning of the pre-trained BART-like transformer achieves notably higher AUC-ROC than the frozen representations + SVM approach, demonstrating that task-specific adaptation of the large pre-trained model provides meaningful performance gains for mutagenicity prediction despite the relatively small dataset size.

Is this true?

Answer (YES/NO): NO